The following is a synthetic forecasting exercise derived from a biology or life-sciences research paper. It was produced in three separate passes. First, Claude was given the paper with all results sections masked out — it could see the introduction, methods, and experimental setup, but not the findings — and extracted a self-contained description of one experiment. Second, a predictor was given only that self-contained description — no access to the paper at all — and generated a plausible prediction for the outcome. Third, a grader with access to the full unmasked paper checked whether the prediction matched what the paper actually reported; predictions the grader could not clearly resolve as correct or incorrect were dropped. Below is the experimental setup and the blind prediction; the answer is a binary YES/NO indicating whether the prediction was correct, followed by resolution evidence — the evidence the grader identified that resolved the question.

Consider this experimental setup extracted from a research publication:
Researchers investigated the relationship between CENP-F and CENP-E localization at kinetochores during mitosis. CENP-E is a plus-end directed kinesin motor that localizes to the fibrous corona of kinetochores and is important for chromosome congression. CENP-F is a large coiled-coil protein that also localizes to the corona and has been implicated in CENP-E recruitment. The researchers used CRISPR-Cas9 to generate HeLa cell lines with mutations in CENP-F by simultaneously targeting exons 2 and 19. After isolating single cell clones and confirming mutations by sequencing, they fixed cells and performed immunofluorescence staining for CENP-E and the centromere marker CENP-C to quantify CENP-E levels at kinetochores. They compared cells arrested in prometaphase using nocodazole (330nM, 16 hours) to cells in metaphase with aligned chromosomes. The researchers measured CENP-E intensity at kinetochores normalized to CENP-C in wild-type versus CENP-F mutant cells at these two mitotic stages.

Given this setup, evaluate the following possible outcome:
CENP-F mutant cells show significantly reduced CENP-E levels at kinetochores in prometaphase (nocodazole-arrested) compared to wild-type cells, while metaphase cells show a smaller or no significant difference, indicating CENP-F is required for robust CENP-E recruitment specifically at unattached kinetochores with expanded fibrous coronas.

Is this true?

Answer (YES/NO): NO